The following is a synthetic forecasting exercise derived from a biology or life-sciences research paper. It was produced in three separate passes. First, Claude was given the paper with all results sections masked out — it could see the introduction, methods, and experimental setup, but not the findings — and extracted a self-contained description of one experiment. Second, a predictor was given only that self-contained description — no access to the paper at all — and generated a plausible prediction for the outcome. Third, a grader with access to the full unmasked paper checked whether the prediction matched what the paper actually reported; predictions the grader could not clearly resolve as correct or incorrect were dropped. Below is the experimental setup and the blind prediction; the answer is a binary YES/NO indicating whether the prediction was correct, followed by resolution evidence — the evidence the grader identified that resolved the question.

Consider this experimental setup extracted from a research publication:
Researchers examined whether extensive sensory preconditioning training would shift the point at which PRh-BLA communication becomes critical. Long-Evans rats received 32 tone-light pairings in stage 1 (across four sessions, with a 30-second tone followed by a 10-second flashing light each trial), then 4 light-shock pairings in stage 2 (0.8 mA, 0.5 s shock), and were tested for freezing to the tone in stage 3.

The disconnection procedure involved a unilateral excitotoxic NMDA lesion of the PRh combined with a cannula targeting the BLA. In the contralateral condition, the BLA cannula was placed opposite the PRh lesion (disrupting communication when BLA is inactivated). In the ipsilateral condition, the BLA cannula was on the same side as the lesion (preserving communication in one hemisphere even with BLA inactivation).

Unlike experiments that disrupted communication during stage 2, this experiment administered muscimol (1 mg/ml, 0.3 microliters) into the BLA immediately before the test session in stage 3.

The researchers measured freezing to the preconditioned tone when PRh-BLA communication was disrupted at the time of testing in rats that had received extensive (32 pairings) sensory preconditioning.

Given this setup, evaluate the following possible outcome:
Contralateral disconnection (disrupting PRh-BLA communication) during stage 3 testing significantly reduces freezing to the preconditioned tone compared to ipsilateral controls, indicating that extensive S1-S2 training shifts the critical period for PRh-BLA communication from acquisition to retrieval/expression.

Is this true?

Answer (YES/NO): YES